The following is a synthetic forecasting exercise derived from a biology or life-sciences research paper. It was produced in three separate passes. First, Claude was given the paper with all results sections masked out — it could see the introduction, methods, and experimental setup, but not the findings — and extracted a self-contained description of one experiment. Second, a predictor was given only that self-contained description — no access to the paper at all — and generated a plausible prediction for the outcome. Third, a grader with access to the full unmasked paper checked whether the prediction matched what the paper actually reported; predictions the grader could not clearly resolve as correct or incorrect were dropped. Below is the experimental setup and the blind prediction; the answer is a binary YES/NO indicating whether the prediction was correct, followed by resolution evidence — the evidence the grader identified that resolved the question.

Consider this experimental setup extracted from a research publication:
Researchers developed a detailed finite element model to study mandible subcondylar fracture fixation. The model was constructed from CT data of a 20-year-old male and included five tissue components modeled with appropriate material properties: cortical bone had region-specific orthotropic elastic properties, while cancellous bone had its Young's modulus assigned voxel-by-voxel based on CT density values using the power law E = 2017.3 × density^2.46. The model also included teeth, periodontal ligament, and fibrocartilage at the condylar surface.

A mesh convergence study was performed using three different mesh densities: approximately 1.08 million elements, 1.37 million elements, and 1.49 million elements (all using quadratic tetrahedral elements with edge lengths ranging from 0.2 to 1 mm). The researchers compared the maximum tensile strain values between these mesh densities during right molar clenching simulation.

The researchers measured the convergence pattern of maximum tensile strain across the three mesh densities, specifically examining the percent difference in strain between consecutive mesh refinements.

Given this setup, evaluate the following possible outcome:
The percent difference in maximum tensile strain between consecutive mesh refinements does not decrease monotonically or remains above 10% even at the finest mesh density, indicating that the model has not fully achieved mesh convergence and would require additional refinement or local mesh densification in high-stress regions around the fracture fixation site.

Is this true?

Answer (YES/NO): NO